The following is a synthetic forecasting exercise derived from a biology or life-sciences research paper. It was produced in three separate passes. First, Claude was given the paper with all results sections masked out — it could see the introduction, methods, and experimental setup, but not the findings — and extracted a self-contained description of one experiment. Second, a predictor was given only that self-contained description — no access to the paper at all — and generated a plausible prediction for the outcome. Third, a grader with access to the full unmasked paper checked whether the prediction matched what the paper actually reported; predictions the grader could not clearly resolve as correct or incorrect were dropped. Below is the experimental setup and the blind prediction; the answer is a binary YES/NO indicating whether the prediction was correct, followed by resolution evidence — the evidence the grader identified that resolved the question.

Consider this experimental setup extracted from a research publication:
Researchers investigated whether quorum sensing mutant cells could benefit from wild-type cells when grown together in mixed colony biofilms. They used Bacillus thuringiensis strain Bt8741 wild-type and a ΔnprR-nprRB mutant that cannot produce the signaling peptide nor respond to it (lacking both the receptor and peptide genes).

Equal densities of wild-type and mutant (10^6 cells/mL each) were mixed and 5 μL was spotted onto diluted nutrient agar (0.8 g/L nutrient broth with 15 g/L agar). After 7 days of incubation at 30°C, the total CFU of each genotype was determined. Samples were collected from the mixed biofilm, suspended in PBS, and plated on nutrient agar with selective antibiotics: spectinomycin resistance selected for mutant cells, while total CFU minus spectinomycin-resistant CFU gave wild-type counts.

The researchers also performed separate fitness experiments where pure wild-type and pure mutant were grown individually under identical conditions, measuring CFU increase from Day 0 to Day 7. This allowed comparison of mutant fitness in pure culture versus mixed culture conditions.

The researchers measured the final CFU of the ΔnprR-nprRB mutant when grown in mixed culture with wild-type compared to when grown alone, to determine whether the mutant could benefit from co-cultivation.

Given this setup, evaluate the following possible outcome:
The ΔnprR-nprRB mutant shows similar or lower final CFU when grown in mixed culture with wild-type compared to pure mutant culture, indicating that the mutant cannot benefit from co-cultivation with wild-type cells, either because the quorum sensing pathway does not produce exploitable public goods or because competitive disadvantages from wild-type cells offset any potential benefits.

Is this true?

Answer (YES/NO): YES